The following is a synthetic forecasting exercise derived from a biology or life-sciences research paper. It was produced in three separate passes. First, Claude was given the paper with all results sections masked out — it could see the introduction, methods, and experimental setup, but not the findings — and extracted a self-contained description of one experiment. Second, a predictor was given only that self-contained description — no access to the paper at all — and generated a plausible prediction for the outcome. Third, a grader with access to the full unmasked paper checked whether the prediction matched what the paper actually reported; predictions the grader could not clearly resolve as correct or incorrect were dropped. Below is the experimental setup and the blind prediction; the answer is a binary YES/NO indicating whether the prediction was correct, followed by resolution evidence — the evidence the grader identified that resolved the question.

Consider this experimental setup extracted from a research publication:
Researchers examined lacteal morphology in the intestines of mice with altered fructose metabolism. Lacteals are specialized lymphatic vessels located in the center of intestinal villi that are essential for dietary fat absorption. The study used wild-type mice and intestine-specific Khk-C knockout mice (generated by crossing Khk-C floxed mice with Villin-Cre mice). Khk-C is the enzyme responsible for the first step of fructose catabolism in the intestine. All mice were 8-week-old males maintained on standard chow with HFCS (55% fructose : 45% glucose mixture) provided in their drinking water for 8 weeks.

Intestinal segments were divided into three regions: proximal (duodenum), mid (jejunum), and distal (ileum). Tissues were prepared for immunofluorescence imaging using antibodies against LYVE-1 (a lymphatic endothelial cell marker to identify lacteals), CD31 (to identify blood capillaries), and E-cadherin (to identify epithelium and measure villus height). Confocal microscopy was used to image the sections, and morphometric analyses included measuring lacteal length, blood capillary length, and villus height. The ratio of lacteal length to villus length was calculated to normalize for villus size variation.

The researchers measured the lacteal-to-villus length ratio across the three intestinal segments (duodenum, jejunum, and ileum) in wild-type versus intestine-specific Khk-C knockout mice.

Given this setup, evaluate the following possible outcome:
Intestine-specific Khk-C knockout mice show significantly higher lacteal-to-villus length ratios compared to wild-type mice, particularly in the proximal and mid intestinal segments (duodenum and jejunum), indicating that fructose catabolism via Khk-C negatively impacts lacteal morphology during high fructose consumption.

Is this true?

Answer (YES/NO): NO